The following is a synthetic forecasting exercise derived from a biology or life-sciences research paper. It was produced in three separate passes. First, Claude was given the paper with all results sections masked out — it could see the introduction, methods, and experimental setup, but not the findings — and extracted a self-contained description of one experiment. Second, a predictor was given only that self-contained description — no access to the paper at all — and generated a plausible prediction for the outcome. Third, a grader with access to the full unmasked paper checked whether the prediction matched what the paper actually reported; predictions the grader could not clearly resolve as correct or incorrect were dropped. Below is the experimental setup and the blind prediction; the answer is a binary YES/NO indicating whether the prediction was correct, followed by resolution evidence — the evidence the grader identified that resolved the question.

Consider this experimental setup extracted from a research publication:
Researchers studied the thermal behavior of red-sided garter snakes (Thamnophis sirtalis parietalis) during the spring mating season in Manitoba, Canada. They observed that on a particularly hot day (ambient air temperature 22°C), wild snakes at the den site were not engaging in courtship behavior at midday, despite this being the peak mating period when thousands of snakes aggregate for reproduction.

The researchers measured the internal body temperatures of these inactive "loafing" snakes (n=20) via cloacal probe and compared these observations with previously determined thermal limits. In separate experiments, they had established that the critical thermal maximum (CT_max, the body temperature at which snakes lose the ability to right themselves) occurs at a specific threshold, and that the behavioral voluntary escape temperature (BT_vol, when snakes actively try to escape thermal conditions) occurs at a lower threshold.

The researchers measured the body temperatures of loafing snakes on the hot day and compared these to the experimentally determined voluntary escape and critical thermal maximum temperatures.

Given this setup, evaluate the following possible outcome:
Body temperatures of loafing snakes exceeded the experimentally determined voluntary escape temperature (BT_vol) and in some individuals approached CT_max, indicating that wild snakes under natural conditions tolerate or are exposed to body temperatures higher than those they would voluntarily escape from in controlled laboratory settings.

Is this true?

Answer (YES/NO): NO